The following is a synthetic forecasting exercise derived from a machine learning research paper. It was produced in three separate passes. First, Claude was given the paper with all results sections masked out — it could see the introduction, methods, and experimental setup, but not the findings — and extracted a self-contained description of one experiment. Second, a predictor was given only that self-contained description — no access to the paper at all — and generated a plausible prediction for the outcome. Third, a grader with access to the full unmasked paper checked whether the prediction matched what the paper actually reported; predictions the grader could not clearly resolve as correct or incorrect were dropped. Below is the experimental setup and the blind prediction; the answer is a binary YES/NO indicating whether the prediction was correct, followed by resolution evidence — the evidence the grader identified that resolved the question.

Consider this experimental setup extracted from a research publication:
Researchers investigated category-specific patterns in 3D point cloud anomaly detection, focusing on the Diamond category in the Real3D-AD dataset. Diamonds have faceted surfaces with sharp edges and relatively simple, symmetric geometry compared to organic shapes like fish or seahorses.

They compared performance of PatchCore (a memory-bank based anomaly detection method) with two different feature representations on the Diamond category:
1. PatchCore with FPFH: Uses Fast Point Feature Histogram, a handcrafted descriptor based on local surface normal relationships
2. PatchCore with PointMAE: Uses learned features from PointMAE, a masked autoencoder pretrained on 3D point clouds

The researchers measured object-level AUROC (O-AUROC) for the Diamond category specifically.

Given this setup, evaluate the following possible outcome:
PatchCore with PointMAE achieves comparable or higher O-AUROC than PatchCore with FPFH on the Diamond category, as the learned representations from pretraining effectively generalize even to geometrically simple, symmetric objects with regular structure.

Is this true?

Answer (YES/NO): YES